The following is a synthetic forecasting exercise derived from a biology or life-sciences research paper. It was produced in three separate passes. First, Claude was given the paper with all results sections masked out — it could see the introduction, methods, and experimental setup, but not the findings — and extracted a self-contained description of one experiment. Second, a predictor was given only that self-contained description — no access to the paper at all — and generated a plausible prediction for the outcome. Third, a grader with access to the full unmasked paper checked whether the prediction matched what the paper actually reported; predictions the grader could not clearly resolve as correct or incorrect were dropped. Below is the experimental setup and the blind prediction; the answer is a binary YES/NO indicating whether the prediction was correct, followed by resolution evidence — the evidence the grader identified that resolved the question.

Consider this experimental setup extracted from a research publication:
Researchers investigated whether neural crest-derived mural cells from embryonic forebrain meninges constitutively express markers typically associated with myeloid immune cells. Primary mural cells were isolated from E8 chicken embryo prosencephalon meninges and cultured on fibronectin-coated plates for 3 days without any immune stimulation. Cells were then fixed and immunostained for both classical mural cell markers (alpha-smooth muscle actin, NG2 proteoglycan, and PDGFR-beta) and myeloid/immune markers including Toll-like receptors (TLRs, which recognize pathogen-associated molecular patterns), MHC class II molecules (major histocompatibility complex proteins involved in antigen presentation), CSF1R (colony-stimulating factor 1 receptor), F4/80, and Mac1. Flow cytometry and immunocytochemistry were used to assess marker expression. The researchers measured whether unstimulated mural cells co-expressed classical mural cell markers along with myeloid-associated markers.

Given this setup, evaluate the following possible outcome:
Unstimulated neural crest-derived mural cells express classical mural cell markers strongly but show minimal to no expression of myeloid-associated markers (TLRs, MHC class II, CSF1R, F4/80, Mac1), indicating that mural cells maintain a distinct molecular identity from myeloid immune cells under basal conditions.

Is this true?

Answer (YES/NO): NO